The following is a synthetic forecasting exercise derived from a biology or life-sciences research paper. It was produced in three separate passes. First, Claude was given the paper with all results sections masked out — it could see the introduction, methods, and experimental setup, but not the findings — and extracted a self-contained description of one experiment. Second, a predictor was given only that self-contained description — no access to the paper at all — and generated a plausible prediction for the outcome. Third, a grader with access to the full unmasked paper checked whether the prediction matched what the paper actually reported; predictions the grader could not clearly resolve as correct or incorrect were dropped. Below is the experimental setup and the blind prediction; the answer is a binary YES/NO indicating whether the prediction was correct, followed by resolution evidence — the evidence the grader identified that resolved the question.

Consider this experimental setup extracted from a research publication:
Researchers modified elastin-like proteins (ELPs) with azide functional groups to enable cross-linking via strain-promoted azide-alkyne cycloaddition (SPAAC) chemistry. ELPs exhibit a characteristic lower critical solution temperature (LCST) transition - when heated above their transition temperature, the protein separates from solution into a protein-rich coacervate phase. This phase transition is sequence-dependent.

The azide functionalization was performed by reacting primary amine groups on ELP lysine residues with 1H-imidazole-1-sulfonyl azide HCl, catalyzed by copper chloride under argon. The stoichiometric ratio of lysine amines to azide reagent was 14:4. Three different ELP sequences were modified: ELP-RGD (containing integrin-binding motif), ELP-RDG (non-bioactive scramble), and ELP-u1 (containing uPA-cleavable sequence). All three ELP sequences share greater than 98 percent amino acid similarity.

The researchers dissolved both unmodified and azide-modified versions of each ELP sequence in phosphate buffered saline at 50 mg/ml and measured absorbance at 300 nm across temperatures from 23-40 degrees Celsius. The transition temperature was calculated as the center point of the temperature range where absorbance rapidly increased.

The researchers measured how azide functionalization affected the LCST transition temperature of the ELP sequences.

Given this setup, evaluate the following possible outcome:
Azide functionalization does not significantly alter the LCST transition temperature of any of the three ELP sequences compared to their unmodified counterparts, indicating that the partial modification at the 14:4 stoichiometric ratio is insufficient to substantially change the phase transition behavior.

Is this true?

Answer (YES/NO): NO